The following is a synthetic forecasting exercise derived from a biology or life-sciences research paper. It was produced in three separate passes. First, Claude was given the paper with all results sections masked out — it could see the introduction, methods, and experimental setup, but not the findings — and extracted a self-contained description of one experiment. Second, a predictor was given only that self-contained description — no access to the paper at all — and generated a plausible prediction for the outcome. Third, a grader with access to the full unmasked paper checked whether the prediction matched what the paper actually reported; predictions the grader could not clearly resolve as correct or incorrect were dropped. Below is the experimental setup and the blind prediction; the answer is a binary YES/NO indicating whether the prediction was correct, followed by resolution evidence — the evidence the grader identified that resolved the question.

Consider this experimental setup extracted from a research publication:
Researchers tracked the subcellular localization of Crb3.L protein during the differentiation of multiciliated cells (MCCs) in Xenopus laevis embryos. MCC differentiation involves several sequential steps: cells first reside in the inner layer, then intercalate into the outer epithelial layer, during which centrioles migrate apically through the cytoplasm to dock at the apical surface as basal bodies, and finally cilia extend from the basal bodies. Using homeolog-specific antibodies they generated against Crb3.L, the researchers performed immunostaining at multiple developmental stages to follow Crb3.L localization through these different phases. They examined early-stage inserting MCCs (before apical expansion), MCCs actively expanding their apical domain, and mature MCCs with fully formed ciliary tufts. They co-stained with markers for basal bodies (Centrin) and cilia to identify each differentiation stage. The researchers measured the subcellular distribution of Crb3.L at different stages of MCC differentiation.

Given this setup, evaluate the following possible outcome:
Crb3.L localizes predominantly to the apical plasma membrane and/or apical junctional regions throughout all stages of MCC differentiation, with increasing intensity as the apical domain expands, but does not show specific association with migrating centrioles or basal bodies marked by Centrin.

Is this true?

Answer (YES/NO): NO